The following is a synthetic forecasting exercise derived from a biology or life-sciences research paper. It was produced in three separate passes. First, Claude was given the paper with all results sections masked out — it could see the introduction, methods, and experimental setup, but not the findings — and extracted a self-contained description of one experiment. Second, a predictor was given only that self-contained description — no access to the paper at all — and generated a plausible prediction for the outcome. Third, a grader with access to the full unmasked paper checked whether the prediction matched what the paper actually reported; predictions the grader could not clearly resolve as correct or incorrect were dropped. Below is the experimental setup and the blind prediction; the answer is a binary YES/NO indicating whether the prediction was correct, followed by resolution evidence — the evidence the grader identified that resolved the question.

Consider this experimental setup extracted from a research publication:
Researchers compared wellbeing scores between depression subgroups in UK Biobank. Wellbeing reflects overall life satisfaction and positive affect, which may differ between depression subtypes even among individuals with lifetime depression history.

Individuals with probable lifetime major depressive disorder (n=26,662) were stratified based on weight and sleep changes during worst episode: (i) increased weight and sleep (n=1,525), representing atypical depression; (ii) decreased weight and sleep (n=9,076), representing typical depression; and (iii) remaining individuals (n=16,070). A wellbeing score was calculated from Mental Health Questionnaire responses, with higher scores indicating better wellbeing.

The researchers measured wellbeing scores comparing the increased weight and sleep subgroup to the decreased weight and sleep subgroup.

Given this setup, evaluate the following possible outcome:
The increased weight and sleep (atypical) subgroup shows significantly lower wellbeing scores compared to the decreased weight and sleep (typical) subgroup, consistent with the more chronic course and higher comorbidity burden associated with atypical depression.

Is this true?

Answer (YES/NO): YES